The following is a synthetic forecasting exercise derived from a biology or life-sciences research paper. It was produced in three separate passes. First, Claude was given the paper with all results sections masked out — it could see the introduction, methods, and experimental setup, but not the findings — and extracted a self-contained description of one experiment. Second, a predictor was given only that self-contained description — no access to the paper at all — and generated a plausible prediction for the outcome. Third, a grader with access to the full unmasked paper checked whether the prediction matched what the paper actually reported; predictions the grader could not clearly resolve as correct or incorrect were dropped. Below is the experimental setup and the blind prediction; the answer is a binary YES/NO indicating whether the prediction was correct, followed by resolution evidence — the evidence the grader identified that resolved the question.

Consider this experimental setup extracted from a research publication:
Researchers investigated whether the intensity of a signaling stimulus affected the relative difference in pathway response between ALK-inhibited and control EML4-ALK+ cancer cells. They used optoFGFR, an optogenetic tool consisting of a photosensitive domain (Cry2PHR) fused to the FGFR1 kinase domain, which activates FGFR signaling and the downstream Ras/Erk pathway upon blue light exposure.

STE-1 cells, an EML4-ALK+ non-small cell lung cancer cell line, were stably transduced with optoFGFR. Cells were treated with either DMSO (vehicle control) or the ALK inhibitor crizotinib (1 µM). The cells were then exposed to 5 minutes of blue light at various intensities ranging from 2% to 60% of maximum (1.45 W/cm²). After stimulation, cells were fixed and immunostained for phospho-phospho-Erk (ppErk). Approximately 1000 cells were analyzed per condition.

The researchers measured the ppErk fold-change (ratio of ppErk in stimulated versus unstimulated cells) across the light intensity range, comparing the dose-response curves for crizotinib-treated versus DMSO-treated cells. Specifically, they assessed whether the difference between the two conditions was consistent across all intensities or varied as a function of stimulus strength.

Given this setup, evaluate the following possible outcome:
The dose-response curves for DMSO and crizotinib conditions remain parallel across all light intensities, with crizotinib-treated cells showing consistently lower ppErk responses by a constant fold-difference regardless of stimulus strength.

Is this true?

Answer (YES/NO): NO